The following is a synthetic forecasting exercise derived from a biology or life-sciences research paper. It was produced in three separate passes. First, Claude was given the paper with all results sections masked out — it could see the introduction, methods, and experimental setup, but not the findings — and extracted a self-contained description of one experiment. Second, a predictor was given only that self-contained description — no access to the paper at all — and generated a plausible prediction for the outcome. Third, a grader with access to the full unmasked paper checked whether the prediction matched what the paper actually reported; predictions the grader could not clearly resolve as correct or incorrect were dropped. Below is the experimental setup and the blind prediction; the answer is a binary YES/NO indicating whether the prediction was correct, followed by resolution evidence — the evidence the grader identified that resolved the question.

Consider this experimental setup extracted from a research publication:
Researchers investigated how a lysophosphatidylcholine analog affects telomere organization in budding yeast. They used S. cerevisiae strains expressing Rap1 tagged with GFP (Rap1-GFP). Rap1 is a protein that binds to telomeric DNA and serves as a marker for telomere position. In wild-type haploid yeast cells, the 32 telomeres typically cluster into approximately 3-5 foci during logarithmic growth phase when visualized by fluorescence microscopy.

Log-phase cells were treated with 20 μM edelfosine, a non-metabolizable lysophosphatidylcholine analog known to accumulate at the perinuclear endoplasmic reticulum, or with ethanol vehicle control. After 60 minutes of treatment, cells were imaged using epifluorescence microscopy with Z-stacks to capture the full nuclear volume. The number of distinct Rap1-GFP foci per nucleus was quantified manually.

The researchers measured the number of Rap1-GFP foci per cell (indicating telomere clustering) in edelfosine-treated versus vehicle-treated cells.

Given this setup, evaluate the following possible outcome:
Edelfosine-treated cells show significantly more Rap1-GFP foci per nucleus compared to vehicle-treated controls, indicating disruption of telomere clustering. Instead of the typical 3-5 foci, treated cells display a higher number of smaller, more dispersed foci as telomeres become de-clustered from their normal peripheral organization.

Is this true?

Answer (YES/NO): YES